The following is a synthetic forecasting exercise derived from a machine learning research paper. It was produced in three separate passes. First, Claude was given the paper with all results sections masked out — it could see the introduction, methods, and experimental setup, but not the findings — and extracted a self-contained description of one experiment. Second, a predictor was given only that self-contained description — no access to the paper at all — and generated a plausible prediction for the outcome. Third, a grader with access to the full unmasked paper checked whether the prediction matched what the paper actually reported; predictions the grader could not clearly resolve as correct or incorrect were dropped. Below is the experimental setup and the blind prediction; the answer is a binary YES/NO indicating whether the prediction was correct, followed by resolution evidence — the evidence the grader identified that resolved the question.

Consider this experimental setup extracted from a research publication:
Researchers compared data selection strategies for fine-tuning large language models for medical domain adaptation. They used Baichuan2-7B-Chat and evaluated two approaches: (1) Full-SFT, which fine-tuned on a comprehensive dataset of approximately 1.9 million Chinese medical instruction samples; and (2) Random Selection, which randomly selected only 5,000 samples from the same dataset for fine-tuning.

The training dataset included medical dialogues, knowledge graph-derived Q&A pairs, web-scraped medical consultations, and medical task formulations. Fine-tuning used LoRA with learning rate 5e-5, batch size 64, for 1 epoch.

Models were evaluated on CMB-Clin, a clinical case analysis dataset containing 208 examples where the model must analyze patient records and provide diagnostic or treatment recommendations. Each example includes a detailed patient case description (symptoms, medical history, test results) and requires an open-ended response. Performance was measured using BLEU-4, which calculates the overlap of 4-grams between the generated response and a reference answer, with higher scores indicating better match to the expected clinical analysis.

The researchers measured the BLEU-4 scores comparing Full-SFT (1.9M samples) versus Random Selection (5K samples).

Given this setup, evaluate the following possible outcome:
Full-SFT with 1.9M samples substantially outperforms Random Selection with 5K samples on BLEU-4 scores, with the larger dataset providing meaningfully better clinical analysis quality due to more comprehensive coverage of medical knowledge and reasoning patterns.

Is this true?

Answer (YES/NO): NO